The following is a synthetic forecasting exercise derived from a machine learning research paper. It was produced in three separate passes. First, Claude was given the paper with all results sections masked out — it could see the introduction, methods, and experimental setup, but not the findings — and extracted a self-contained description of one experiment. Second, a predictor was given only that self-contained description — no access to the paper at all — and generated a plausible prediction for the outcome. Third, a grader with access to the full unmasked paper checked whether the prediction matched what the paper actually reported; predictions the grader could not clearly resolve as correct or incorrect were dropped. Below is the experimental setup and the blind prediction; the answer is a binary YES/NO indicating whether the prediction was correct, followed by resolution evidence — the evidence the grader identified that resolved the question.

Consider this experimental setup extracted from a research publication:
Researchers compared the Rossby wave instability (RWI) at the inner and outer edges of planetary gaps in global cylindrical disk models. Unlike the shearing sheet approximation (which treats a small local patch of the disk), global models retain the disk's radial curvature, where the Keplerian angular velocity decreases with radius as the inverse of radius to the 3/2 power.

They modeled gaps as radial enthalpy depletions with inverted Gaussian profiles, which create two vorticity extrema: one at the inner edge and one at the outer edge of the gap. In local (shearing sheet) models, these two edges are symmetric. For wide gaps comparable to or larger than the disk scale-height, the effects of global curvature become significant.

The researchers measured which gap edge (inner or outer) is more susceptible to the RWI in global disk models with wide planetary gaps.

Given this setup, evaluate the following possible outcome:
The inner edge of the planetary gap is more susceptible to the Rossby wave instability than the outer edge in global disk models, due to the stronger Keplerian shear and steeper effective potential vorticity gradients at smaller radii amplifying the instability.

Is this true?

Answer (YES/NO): NO